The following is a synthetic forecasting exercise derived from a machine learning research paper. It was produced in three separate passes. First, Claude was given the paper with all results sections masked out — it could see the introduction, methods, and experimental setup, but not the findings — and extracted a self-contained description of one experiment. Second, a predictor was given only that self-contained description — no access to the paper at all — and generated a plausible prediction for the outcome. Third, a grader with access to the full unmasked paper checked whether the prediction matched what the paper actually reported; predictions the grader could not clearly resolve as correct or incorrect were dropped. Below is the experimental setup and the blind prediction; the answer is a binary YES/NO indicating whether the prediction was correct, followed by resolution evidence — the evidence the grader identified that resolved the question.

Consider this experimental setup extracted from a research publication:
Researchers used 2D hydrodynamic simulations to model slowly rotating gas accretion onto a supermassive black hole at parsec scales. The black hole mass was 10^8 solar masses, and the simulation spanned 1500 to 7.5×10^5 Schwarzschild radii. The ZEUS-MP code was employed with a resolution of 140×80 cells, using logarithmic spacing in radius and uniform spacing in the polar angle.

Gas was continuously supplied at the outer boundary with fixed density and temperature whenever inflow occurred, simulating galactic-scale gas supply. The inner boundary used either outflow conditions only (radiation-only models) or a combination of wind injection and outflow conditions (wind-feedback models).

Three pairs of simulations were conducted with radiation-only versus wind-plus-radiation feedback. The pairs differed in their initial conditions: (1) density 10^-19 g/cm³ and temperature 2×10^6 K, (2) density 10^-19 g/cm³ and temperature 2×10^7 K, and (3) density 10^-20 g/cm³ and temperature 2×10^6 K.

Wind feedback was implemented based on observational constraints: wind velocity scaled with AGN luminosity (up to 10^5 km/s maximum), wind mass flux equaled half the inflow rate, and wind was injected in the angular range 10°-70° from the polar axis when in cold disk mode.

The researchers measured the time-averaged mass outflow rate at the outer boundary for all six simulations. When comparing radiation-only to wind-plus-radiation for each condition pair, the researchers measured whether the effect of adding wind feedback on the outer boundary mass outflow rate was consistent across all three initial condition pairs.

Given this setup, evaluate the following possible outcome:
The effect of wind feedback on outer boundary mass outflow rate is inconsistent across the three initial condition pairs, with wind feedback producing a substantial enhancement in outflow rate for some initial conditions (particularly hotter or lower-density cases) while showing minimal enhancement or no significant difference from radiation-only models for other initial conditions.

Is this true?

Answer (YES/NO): NO